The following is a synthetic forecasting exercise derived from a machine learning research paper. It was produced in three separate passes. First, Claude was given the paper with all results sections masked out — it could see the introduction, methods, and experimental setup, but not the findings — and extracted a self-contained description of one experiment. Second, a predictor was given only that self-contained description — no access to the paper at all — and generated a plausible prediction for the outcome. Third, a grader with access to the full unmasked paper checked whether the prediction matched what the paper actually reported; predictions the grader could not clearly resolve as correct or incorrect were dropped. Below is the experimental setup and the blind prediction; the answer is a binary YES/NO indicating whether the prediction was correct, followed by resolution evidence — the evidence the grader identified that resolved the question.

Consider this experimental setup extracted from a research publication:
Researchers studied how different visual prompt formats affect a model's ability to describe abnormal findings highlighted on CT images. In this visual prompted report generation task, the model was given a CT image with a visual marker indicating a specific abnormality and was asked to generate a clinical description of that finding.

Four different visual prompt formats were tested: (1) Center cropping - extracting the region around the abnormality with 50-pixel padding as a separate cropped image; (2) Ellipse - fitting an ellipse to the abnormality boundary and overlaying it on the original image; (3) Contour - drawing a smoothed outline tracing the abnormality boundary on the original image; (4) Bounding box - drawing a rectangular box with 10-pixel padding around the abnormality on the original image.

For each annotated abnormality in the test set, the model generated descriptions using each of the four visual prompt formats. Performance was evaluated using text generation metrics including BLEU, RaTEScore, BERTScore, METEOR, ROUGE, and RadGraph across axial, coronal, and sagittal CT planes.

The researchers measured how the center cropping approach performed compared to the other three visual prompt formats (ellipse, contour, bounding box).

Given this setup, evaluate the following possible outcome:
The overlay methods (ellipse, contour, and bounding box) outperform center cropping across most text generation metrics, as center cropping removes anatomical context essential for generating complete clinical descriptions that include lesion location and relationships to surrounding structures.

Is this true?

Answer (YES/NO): YES